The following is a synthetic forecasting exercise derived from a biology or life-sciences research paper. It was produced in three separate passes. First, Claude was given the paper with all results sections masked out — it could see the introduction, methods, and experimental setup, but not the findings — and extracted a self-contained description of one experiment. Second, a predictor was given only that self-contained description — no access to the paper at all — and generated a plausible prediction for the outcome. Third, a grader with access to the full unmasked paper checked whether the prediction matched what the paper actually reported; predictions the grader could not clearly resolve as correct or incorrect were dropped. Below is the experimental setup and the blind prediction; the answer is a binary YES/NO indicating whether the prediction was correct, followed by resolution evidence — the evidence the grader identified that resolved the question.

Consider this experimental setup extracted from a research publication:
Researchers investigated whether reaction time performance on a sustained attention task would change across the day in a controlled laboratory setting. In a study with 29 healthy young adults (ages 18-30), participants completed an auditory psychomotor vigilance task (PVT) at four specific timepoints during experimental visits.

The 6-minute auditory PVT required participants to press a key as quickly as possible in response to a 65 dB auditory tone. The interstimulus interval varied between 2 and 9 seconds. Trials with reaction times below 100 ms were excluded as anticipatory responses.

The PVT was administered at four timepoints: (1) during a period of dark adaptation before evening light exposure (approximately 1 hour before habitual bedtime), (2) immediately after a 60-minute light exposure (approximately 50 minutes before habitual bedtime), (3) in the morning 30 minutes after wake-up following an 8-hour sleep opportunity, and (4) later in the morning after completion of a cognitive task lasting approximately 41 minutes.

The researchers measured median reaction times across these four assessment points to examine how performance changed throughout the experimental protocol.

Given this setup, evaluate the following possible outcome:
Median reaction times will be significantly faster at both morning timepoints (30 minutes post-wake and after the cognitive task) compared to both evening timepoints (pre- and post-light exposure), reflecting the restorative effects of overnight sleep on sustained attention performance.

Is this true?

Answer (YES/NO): NO